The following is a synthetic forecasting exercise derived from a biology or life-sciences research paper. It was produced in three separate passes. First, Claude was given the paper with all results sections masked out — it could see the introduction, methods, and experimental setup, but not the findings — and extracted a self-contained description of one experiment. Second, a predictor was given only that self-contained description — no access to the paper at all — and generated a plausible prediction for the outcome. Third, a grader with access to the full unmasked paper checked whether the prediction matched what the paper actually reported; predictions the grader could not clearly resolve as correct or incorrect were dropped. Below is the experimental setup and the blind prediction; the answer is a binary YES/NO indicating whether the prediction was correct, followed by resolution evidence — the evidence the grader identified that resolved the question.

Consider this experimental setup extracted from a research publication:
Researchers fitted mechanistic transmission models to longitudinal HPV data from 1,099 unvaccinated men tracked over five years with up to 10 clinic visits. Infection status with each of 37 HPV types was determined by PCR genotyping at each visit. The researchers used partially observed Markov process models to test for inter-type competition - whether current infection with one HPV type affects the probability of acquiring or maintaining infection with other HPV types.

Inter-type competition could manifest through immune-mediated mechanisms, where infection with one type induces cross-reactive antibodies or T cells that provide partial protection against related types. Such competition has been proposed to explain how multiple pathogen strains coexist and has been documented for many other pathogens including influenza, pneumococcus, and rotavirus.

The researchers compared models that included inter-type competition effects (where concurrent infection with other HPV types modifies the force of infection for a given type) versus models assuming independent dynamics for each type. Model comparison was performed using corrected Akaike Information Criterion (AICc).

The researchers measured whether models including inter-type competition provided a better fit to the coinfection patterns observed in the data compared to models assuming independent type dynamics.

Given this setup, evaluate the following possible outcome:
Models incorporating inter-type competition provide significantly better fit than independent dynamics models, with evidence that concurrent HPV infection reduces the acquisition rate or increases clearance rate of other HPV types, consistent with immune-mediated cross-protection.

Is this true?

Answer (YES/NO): NO